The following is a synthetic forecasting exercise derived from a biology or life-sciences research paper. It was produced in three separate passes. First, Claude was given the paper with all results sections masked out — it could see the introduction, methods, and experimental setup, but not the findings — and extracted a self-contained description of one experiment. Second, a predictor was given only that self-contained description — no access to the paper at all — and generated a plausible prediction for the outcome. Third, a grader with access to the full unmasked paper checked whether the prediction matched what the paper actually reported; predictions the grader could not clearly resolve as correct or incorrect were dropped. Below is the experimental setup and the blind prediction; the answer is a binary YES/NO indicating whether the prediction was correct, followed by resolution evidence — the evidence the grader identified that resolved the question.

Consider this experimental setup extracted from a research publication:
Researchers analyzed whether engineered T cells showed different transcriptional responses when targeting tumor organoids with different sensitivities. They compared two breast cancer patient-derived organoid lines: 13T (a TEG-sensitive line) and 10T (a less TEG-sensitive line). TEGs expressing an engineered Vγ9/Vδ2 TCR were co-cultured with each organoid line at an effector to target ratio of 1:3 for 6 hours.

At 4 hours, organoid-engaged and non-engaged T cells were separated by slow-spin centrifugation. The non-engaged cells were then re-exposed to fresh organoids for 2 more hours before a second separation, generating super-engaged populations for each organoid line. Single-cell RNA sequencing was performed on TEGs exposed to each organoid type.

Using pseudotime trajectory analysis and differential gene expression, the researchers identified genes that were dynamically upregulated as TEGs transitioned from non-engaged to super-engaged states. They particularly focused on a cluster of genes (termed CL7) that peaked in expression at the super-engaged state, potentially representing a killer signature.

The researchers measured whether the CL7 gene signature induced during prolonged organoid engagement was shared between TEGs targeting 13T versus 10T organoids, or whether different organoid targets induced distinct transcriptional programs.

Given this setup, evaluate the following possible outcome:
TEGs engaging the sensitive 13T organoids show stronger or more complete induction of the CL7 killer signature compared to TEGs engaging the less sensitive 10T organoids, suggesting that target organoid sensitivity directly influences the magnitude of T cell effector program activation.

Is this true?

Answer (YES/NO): NO